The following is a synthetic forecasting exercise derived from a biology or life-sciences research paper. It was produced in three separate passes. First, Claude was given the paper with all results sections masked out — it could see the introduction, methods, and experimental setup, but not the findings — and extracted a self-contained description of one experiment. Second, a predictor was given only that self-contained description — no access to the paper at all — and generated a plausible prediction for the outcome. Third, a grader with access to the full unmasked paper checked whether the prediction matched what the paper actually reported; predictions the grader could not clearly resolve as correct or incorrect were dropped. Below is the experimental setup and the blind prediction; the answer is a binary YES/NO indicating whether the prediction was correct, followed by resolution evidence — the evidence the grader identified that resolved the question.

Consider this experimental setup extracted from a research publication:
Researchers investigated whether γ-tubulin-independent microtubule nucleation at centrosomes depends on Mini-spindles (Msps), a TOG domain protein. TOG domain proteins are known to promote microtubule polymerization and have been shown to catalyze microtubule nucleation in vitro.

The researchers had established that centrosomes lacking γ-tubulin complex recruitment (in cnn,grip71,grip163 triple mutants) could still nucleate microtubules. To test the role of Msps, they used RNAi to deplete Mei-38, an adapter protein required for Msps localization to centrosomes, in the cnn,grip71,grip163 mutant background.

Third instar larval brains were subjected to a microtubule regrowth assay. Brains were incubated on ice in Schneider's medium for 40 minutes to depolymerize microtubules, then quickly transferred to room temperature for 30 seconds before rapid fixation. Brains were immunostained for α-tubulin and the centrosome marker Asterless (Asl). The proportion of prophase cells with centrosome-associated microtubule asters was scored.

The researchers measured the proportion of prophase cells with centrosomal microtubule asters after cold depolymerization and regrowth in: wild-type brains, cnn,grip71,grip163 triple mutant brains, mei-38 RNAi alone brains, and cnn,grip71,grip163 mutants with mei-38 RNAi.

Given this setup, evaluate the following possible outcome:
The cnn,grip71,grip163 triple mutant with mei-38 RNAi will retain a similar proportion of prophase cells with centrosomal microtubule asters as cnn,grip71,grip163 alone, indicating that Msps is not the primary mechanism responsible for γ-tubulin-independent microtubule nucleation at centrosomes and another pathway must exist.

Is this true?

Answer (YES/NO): NO